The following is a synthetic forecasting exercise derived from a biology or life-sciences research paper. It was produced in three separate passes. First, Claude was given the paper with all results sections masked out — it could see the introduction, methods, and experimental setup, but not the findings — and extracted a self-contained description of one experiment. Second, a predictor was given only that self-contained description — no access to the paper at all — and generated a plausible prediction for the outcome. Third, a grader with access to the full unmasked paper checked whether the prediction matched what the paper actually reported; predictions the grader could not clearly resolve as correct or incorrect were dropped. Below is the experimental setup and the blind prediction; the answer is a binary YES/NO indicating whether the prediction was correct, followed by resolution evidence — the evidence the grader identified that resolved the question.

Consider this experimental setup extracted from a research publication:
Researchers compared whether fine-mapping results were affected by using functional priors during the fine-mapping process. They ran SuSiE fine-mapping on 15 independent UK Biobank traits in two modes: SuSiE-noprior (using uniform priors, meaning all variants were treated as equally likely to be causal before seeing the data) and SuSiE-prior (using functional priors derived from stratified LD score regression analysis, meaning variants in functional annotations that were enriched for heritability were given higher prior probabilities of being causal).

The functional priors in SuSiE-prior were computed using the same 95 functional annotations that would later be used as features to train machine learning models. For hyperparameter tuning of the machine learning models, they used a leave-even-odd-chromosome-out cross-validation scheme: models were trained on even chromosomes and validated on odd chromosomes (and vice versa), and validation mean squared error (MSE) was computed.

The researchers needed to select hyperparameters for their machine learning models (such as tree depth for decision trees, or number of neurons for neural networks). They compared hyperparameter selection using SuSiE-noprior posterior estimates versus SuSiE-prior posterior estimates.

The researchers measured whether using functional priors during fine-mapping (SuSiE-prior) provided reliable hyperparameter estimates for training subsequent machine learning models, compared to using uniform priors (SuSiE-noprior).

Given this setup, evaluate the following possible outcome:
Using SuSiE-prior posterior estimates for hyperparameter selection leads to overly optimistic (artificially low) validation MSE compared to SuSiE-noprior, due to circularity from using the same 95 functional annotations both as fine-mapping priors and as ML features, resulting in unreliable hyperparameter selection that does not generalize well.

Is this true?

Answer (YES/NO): NO